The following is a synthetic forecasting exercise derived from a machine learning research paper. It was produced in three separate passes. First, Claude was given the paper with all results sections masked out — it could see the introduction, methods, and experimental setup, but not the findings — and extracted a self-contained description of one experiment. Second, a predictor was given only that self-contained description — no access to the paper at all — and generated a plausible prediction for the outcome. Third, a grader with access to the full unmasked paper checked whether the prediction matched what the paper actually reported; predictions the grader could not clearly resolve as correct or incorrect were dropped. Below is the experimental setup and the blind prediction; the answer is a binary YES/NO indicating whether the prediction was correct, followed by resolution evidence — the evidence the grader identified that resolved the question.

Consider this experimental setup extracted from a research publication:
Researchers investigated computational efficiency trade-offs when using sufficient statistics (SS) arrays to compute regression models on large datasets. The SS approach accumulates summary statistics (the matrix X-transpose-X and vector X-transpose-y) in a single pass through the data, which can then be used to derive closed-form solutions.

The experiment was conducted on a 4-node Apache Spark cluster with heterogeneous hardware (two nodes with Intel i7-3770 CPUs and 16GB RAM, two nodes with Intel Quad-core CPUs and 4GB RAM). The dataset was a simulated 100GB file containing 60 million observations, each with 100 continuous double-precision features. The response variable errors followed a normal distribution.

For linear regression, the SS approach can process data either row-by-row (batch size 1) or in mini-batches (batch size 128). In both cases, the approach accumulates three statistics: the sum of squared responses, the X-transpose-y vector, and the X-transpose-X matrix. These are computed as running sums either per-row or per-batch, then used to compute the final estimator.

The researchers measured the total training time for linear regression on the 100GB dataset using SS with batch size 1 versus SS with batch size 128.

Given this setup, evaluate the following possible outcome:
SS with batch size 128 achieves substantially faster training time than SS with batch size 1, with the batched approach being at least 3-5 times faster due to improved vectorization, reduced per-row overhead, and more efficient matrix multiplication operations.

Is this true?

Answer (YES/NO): NO